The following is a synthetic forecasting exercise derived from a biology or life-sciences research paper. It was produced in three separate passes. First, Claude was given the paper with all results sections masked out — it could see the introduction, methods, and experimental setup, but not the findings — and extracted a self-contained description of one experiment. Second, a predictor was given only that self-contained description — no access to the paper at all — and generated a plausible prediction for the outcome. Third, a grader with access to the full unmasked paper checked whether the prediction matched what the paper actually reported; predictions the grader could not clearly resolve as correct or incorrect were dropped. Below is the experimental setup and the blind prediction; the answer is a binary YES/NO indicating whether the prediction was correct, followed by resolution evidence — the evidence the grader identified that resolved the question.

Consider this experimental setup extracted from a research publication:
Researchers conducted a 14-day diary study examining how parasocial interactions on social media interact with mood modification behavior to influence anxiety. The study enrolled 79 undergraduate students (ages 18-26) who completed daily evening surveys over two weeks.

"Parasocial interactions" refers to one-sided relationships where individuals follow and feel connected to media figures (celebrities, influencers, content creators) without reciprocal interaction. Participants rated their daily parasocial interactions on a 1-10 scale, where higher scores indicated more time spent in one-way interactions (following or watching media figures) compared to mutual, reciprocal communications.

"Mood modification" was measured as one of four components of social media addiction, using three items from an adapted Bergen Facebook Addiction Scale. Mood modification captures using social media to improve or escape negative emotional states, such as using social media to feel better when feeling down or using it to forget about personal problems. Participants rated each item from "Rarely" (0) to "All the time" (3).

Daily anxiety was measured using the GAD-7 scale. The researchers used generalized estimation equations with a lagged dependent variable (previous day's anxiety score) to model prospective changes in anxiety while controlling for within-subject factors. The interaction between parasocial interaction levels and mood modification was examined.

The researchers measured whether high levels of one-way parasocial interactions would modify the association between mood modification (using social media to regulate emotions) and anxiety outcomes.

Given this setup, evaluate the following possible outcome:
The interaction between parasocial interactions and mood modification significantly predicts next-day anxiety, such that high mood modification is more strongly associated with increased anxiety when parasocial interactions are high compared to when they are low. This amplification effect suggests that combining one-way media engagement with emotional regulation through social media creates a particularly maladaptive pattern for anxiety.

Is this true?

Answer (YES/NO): NO